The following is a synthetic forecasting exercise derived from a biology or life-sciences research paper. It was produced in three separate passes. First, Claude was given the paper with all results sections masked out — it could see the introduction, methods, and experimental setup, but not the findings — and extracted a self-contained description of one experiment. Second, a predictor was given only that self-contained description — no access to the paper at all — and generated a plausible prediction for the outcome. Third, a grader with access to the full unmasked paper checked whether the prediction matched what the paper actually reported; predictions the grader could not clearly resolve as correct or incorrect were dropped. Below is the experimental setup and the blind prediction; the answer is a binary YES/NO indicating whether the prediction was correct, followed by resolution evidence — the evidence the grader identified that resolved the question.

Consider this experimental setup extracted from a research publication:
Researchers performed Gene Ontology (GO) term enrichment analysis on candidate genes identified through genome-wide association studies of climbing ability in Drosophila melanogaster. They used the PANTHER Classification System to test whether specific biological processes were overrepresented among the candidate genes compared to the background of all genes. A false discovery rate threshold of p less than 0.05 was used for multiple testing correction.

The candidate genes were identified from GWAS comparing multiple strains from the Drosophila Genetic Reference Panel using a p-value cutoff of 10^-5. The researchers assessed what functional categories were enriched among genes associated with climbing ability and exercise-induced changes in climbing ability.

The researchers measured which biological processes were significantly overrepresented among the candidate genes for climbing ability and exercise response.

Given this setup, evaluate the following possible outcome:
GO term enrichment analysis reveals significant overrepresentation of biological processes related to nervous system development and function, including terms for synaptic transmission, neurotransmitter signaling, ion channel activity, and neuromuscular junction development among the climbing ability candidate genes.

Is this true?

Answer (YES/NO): NO